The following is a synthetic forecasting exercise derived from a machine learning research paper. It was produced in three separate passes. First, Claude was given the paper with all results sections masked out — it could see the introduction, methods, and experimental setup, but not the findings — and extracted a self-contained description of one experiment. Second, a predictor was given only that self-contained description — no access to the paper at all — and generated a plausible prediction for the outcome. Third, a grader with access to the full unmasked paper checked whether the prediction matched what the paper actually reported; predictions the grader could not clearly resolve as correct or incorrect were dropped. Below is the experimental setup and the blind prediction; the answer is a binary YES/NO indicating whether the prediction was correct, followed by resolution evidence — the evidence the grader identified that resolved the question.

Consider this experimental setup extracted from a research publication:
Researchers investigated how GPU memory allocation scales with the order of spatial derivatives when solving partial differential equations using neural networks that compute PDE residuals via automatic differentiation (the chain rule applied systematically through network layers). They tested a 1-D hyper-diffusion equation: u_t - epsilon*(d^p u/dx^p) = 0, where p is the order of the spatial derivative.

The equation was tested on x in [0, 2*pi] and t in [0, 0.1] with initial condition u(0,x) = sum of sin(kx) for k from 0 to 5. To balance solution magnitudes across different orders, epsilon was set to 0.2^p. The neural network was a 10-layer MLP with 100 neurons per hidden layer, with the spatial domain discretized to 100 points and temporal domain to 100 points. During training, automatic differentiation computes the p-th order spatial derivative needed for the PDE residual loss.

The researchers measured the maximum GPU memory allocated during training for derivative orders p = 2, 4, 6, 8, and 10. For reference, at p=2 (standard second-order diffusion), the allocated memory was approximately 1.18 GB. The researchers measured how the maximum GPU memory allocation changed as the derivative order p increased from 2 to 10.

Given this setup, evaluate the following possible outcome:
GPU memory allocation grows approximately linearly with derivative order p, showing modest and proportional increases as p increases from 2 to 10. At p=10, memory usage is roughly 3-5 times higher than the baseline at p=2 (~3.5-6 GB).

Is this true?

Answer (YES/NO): NO